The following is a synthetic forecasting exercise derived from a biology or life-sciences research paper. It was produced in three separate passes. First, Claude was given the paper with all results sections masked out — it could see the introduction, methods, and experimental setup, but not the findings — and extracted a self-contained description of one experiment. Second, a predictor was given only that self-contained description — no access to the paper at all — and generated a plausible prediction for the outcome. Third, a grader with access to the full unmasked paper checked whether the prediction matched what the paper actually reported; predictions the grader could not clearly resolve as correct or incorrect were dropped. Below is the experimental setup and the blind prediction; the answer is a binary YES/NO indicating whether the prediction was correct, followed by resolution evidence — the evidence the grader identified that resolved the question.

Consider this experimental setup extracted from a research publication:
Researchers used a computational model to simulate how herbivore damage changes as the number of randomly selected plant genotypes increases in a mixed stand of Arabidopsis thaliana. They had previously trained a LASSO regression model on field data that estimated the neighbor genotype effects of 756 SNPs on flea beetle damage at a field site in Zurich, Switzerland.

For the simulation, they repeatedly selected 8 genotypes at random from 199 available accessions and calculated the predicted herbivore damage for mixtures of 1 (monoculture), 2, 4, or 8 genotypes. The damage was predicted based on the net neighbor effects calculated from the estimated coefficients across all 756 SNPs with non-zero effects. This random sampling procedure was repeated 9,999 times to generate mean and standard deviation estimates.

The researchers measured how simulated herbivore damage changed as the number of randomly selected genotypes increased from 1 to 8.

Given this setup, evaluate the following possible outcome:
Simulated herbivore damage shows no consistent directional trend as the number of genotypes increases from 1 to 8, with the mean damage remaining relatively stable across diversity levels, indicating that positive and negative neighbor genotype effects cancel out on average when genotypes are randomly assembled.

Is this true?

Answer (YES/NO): NO